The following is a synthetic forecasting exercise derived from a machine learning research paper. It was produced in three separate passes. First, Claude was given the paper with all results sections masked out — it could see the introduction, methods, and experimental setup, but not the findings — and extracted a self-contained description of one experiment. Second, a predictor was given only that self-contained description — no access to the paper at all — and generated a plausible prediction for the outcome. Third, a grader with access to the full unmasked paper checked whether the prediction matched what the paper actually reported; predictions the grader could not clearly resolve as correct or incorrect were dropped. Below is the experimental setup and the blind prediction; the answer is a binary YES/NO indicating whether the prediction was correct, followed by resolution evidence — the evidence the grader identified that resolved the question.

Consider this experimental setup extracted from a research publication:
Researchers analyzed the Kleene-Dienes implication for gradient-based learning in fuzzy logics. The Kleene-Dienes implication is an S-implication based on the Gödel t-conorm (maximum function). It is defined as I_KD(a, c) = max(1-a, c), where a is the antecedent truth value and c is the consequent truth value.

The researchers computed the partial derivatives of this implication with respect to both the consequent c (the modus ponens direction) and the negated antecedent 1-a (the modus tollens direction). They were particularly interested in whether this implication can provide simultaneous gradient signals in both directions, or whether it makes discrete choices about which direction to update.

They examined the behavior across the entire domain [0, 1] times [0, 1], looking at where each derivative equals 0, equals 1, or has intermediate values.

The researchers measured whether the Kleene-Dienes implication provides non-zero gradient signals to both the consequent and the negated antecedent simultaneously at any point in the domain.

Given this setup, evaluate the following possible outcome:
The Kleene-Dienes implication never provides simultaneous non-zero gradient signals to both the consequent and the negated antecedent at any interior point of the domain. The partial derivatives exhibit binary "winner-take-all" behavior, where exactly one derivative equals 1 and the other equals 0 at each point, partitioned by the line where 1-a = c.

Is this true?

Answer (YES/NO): YES